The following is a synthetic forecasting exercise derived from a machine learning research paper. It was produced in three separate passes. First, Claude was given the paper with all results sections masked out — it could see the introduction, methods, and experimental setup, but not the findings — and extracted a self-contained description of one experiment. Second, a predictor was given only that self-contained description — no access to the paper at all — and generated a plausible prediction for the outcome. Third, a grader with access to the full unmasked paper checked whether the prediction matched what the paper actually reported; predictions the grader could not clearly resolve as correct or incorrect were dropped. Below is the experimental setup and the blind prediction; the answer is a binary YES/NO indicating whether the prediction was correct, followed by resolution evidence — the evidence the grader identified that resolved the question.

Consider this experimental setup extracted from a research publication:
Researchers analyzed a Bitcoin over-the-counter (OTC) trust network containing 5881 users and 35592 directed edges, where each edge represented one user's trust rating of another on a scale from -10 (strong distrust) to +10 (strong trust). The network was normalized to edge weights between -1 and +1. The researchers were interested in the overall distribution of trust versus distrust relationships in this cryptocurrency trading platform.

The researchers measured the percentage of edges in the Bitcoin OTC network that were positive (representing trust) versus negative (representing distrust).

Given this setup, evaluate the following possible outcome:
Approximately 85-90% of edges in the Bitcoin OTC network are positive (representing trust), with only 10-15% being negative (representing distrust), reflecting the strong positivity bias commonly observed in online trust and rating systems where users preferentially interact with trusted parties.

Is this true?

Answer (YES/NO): YES